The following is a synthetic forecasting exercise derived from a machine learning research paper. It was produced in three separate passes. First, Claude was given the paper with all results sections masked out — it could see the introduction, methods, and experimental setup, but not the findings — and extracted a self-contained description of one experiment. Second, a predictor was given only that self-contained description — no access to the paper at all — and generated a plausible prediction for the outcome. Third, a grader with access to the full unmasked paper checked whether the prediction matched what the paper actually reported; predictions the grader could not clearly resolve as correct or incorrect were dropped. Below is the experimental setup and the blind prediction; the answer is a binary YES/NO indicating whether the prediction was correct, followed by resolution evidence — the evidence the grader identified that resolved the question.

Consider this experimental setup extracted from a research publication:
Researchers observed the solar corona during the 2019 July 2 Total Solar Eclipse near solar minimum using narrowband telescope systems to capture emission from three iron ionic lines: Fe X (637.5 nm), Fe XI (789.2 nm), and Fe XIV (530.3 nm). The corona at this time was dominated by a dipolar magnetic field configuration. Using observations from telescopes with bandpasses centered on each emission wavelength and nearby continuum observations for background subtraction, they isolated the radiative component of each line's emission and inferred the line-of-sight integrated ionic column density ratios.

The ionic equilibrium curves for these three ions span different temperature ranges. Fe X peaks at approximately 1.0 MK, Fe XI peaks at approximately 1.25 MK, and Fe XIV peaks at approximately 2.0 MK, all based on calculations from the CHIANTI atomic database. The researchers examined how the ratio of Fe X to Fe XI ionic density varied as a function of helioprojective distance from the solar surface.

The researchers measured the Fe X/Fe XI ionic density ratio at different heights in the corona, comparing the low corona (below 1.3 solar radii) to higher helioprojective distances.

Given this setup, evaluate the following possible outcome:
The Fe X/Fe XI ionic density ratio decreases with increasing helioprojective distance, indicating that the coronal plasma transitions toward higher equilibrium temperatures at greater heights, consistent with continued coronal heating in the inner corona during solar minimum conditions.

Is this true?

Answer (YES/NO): YES